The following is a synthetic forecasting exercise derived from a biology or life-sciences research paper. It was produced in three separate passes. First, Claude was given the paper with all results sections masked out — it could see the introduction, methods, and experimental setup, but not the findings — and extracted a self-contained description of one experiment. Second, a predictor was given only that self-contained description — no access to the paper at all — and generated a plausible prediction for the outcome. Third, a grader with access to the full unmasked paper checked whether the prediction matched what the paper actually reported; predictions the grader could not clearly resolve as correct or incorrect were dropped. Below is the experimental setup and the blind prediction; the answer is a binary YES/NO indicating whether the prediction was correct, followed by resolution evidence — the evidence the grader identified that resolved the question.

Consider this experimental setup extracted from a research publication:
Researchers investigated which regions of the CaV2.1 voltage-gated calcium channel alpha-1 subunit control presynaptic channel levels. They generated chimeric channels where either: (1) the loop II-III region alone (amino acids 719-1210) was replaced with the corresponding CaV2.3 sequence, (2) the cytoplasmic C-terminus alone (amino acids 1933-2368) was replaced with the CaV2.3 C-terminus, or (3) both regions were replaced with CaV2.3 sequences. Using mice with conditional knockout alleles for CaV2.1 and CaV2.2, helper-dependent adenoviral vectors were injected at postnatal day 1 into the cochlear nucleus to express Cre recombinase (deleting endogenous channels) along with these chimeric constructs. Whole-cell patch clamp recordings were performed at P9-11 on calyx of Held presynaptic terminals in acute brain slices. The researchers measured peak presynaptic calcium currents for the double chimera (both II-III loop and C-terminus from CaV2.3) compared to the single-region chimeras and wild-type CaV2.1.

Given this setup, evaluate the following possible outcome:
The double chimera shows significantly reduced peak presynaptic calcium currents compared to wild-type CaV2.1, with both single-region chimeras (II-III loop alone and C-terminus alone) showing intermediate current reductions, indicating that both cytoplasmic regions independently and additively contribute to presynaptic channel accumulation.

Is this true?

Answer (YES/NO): NO